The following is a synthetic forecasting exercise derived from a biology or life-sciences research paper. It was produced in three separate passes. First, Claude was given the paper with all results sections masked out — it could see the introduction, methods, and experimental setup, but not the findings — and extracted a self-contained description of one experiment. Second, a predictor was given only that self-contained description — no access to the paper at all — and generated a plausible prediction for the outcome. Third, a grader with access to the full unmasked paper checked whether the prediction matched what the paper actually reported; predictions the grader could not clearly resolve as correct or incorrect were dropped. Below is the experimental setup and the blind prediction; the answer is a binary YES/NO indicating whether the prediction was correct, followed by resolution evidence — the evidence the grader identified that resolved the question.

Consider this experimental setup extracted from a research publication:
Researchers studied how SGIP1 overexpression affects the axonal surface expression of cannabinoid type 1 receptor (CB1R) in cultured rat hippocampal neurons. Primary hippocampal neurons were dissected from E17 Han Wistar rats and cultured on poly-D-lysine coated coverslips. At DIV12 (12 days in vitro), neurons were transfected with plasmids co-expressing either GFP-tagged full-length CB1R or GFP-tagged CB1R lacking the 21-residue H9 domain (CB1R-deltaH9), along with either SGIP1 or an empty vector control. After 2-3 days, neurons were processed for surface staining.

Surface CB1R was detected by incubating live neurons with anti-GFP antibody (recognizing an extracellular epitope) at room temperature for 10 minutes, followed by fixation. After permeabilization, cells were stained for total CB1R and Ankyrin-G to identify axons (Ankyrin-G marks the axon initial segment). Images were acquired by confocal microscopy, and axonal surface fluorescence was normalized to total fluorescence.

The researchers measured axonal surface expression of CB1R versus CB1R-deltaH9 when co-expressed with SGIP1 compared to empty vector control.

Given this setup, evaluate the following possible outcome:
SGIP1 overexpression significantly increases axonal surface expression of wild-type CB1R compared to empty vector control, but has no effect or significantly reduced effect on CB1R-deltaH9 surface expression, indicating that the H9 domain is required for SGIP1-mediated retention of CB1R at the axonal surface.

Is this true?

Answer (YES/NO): YES